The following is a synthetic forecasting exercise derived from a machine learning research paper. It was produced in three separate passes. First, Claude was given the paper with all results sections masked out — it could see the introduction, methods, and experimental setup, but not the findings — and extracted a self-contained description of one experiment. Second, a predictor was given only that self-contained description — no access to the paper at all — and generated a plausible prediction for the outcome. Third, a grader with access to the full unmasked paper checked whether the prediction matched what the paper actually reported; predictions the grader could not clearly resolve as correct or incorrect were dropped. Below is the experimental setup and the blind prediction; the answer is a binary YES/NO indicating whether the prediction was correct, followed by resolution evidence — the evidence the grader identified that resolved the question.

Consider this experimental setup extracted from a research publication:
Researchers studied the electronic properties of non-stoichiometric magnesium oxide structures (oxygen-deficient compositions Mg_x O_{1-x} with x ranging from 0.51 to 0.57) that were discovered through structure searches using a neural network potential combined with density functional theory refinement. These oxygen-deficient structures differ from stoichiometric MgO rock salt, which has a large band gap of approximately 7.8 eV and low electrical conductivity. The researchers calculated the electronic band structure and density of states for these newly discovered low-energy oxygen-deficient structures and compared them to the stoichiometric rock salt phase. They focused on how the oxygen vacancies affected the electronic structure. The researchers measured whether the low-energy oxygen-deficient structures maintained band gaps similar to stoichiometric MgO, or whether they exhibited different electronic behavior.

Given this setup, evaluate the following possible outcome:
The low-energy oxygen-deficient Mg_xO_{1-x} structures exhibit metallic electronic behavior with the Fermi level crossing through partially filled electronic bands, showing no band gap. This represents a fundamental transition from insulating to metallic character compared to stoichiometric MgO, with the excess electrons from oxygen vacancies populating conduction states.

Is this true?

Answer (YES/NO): NO